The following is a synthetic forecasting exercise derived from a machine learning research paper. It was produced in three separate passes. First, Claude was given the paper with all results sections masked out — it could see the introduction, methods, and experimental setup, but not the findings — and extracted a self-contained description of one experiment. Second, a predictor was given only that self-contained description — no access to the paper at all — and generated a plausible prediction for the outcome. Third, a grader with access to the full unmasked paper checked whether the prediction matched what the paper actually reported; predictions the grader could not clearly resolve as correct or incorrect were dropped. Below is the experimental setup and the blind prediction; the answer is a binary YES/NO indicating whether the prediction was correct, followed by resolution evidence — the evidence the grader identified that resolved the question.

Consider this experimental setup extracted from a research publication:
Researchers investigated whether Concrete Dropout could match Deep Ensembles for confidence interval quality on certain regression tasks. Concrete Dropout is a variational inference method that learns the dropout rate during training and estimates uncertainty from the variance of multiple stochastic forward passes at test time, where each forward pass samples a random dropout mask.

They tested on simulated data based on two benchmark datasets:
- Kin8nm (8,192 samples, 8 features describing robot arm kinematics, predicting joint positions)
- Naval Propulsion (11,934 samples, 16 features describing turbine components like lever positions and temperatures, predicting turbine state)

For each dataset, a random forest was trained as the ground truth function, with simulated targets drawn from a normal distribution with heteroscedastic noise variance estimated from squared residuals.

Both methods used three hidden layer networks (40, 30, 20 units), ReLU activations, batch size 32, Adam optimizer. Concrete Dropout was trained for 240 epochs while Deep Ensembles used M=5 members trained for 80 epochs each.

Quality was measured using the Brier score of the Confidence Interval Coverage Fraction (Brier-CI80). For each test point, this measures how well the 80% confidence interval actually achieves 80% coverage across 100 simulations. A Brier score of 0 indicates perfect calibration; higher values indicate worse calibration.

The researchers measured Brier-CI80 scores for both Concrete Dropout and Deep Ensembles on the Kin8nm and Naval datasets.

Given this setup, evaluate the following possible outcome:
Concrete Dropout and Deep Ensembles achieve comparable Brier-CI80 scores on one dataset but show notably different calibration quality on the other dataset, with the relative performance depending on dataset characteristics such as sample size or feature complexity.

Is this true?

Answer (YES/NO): NO